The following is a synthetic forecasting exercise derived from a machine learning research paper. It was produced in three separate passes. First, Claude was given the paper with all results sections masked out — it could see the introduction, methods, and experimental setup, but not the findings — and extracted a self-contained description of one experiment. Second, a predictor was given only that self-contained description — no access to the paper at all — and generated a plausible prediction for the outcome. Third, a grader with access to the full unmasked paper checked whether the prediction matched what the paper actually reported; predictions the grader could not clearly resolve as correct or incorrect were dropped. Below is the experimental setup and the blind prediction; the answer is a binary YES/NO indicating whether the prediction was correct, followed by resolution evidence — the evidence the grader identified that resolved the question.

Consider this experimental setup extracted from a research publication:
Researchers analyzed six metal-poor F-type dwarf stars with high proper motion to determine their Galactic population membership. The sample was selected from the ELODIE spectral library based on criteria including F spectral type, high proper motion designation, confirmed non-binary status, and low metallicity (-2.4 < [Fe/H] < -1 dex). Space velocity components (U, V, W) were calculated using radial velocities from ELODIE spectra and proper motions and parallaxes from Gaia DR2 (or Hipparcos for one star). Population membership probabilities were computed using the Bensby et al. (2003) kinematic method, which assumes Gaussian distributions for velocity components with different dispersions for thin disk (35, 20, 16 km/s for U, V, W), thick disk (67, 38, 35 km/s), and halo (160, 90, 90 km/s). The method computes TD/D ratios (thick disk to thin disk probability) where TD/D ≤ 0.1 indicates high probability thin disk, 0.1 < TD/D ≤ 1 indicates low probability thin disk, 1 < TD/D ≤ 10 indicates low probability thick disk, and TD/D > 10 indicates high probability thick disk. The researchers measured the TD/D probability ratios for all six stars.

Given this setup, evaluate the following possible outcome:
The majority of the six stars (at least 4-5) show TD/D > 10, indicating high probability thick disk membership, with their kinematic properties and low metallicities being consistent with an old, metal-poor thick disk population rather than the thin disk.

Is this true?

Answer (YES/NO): NO